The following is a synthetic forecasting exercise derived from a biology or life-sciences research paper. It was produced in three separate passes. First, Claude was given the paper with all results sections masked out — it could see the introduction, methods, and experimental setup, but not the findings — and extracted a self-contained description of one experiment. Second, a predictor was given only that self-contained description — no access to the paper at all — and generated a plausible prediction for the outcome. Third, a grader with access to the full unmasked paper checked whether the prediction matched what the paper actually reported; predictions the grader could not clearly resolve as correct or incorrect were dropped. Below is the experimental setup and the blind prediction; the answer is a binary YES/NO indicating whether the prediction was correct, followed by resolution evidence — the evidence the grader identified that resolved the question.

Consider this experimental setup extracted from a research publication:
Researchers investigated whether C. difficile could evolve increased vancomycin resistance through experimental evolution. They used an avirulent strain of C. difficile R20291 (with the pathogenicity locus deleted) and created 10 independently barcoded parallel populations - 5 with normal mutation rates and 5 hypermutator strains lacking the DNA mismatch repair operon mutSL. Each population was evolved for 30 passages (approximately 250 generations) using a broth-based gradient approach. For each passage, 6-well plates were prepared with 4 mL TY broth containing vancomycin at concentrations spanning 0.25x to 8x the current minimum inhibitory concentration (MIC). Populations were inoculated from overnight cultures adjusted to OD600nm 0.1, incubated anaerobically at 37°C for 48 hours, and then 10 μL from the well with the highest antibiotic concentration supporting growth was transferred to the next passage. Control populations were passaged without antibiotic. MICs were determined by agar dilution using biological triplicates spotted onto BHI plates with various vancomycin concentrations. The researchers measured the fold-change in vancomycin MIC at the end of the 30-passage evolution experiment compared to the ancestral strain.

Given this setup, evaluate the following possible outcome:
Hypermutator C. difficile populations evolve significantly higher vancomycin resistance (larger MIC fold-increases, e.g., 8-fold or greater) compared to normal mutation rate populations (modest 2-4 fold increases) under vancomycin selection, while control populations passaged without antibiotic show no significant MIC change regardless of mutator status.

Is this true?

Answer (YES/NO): NO